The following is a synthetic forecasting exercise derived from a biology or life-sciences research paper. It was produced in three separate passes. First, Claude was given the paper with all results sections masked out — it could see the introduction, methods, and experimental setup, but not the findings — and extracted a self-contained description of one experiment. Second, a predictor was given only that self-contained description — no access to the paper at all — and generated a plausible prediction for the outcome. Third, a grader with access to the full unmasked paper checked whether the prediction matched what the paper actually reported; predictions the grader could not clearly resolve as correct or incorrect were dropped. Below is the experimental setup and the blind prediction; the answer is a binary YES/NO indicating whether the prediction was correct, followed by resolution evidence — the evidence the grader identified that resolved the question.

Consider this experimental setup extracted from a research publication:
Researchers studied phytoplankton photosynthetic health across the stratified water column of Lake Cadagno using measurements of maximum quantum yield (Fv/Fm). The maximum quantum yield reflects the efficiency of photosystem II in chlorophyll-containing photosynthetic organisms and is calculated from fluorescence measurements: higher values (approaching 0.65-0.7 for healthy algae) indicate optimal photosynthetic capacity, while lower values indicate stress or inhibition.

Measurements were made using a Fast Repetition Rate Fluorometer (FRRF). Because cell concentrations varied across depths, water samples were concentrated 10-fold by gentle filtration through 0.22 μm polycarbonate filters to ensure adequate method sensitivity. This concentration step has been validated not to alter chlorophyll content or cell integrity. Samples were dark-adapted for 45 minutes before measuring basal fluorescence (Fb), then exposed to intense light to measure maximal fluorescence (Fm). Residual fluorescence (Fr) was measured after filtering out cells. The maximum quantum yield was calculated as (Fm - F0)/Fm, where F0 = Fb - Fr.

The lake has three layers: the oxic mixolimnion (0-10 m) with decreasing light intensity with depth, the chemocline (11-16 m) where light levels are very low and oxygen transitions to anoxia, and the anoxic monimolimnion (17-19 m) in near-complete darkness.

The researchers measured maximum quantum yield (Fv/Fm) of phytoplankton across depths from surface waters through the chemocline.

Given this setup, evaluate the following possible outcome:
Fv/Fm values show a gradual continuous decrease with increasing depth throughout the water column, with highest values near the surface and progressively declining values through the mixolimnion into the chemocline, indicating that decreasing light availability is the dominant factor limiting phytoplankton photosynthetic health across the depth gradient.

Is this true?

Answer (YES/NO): NO